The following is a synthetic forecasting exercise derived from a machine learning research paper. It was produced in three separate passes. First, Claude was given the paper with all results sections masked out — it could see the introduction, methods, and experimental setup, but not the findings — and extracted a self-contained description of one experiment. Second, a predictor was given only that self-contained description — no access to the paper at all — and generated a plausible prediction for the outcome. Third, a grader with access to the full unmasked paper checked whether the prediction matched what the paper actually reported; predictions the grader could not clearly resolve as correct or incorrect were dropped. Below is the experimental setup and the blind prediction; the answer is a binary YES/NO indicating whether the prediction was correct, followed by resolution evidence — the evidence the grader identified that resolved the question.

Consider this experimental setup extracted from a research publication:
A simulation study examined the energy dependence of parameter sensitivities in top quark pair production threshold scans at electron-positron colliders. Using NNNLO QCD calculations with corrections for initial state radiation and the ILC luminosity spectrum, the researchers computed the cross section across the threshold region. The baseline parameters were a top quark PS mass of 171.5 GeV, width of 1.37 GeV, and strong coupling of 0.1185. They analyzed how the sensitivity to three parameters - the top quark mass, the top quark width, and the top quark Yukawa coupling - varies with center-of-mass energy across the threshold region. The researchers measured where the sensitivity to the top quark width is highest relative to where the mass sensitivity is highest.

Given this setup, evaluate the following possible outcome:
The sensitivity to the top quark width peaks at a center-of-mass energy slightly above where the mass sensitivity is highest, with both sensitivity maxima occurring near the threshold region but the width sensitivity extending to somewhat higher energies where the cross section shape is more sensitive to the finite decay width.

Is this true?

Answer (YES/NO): NO